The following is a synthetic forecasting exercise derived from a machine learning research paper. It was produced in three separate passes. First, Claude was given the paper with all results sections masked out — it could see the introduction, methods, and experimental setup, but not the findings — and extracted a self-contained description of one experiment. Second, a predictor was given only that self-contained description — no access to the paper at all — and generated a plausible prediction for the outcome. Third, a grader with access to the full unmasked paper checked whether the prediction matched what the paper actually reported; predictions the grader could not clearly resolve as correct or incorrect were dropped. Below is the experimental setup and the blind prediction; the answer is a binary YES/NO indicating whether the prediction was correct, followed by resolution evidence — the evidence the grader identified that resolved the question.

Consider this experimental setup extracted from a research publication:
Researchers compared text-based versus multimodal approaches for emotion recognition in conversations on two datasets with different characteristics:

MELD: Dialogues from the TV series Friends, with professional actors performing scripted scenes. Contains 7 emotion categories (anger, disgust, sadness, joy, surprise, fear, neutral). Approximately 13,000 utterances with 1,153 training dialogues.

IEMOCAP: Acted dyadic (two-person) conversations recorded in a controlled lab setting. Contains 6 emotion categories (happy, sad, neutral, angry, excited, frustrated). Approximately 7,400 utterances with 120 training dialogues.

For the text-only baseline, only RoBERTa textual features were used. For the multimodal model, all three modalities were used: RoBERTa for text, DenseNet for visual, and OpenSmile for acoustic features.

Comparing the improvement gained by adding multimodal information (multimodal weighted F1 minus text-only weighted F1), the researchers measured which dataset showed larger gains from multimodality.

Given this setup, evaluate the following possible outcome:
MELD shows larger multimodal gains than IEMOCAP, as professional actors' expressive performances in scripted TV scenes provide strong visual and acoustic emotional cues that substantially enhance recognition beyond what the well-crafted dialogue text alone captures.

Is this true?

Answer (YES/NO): NO